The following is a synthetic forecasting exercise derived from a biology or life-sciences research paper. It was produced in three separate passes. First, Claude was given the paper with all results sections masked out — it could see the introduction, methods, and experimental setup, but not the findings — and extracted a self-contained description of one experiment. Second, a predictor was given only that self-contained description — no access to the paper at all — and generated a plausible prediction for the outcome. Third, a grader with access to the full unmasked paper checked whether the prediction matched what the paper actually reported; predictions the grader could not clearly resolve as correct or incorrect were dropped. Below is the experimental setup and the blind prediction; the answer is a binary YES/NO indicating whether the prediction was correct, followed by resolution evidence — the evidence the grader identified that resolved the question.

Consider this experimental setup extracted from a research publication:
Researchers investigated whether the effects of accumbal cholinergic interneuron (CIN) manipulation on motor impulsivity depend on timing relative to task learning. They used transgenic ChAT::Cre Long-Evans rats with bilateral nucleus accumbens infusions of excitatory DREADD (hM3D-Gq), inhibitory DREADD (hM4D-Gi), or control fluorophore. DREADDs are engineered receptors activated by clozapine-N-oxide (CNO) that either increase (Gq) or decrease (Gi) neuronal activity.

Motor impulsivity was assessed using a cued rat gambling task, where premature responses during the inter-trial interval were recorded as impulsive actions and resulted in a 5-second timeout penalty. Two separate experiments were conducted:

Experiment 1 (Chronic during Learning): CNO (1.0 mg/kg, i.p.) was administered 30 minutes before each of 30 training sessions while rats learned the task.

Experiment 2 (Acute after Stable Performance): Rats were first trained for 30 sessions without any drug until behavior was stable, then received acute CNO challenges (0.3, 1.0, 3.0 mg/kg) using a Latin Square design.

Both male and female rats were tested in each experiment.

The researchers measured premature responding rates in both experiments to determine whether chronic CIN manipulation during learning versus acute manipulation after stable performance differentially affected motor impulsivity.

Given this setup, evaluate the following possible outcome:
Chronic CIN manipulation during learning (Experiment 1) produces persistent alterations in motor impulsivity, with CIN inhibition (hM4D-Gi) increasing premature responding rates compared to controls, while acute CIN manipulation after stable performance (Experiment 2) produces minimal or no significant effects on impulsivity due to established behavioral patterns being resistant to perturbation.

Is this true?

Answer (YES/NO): NO